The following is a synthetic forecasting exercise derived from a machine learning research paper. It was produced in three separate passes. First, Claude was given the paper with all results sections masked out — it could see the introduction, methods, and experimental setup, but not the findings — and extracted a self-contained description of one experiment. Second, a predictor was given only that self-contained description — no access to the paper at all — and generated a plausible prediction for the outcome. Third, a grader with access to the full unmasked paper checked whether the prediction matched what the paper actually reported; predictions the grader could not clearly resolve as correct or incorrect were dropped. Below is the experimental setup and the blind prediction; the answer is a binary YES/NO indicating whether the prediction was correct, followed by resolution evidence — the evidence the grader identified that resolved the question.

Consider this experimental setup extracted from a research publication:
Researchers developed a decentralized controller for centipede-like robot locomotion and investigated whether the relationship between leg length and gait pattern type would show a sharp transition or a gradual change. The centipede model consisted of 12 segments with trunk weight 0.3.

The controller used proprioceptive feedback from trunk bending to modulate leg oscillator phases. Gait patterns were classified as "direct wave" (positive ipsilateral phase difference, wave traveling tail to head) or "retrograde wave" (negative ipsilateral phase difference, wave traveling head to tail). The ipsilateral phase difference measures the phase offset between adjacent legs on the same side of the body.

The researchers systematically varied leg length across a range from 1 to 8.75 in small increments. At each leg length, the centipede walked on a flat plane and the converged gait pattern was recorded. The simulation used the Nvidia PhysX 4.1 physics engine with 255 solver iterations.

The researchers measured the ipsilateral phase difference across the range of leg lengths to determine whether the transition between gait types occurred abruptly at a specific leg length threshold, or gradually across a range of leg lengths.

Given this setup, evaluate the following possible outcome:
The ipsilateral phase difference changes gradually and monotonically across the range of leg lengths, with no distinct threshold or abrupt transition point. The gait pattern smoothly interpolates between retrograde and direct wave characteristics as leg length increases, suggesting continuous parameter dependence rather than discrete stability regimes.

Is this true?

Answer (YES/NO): NO